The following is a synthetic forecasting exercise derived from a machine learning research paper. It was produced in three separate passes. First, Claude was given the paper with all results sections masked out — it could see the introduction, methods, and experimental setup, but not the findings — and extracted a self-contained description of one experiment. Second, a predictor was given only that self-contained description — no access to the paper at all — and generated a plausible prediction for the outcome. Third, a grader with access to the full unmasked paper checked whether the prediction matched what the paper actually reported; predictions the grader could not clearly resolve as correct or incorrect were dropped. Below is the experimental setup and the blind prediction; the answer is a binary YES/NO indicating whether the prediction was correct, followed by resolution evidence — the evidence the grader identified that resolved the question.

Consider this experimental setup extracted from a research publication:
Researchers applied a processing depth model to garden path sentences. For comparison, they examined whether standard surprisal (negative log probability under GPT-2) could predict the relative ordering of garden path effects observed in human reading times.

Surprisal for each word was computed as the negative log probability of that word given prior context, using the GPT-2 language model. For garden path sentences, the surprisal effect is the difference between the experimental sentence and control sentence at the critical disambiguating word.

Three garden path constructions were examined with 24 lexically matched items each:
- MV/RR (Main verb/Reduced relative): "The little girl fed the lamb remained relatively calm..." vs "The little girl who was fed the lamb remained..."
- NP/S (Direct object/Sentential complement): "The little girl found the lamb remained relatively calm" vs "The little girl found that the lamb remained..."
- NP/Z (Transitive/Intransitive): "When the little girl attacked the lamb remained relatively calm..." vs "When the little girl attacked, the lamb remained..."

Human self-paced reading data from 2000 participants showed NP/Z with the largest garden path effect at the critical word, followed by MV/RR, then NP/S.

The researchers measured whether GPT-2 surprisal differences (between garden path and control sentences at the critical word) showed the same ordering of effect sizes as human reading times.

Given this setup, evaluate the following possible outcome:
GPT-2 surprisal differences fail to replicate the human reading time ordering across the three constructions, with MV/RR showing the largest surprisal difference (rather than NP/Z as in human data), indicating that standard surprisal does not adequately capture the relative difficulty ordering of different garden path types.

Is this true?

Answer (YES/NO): YES